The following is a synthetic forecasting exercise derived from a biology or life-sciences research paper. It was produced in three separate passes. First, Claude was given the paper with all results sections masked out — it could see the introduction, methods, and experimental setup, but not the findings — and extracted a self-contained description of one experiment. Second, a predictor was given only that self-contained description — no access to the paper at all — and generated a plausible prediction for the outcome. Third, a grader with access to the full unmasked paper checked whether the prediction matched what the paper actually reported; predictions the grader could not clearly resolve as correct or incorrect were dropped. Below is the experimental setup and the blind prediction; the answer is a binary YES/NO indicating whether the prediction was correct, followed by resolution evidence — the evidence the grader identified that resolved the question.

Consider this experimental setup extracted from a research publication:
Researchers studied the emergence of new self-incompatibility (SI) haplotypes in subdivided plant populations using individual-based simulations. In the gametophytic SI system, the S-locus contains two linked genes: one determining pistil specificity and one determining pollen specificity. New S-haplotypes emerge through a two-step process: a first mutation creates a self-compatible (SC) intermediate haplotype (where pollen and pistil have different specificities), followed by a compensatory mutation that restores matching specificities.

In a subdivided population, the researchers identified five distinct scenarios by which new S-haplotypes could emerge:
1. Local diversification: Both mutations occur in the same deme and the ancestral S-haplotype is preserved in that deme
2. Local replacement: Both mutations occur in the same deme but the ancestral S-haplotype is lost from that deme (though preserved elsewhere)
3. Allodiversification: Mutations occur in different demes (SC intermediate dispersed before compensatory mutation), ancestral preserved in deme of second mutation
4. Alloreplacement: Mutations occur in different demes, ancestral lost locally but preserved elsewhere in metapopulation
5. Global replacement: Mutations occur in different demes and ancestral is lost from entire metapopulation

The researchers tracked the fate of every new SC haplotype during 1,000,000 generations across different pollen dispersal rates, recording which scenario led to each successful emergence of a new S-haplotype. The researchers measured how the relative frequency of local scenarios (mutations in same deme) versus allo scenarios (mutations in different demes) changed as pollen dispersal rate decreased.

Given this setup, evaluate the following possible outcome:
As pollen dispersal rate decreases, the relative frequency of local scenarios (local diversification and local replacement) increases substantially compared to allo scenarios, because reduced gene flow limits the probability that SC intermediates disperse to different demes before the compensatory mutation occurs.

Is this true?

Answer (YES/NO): YES